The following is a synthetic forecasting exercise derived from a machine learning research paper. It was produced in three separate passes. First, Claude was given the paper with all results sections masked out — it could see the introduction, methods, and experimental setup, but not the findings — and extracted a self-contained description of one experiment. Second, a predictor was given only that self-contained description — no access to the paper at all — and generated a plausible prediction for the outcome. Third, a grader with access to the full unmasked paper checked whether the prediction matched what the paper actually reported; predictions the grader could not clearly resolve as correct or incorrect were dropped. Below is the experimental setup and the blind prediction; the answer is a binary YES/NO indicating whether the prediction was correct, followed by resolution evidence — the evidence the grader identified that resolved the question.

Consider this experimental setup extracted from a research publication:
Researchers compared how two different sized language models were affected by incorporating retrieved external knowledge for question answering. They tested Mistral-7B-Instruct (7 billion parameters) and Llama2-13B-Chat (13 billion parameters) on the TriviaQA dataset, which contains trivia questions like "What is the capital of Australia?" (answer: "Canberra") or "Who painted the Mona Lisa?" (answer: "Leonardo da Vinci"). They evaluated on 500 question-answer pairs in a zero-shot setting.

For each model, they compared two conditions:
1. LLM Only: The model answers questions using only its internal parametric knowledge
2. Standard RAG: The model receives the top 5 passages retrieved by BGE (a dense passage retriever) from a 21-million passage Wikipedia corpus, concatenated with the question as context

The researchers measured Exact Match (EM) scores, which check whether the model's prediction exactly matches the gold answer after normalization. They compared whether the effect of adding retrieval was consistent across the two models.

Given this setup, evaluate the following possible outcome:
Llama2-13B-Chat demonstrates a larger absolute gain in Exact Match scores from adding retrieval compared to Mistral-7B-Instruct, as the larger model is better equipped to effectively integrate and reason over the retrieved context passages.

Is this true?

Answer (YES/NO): NO